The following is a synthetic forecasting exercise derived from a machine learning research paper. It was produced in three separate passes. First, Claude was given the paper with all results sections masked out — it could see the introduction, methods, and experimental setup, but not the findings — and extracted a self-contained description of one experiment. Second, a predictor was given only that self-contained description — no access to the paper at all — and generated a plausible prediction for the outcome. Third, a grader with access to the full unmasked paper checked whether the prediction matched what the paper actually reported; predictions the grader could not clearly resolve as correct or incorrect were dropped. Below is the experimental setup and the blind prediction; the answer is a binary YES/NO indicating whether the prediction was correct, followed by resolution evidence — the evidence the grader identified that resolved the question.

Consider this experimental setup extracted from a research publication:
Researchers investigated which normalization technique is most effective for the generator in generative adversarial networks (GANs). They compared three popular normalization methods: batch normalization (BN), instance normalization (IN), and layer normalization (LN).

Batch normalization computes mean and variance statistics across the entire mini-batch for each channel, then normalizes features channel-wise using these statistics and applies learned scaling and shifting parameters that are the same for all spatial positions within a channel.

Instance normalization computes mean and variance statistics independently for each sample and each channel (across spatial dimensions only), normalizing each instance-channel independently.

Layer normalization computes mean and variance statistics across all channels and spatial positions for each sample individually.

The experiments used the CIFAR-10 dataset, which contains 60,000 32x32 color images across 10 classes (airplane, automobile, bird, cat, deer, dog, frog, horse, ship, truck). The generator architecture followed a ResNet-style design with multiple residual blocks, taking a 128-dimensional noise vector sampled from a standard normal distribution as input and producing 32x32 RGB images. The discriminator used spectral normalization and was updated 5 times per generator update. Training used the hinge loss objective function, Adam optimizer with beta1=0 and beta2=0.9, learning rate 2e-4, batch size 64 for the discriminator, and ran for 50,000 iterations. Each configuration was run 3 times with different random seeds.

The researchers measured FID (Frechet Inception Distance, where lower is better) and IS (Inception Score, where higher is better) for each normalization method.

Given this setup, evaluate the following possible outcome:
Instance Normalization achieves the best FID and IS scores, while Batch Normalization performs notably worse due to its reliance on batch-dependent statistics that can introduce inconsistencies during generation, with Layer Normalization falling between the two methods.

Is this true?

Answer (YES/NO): NO